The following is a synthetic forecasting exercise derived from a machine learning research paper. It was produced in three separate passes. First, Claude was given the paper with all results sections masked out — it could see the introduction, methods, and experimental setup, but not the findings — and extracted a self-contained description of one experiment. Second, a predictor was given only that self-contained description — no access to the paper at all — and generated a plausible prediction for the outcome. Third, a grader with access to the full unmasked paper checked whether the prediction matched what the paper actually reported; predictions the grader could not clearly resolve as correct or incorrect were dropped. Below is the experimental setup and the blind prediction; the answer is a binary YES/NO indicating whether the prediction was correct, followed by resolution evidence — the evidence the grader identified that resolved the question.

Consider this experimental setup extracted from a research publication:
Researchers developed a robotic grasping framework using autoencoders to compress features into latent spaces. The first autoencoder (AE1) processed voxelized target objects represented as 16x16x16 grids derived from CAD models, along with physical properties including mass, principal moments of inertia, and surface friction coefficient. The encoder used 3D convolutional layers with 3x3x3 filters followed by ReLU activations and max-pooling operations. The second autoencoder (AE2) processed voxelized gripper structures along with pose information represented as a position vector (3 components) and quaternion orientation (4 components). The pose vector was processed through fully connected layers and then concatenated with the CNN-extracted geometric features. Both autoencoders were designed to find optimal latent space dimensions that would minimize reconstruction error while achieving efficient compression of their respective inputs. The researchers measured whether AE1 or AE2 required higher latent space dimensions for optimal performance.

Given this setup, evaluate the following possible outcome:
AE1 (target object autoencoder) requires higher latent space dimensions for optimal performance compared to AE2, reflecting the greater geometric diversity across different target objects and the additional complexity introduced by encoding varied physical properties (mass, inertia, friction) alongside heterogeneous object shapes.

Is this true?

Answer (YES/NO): NO